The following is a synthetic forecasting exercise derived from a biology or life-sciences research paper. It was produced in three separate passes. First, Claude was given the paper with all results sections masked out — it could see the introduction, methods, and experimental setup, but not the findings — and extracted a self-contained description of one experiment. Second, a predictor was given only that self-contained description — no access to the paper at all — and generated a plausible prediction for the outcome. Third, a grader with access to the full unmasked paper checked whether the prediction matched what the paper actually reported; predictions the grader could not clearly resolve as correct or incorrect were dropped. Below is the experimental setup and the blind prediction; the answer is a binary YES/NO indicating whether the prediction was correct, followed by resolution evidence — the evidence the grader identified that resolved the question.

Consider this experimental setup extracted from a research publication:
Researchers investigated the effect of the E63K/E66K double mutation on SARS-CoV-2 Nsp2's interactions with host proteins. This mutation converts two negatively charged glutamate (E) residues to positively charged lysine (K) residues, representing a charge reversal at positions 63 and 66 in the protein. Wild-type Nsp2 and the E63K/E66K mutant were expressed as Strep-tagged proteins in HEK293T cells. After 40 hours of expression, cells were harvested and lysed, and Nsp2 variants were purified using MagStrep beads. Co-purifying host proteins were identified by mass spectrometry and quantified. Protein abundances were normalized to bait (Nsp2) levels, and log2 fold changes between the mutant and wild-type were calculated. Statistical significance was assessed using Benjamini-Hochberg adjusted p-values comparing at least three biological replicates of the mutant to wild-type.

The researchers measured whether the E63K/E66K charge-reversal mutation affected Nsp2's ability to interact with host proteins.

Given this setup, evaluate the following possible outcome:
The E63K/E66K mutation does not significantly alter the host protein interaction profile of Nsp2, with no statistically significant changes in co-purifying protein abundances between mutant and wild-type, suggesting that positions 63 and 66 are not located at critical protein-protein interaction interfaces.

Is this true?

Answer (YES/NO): NO